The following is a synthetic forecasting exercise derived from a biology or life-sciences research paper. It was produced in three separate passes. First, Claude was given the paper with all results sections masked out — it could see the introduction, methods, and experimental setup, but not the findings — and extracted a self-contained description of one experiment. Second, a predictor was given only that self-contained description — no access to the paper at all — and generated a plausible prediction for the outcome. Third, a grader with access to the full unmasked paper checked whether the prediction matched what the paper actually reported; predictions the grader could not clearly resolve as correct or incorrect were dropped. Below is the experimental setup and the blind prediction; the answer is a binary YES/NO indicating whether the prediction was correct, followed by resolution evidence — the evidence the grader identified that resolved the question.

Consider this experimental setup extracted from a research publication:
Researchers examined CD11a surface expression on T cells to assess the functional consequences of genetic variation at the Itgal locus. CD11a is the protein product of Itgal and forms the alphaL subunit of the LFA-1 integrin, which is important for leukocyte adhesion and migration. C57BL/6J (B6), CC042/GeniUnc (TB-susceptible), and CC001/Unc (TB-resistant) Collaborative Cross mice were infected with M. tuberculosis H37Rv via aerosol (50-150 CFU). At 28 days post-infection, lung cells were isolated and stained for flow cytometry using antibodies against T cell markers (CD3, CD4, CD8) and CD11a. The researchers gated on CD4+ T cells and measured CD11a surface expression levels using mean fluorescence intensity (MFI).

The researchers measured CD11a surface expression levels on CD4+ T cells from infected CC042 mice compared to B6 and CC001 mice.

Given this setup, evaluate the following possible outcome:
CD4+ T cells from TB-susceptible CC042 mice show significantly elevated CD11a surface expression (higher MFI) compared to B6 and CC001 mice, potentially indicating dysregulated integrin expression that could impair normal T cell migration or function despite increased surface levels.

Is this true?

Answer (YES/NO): NO